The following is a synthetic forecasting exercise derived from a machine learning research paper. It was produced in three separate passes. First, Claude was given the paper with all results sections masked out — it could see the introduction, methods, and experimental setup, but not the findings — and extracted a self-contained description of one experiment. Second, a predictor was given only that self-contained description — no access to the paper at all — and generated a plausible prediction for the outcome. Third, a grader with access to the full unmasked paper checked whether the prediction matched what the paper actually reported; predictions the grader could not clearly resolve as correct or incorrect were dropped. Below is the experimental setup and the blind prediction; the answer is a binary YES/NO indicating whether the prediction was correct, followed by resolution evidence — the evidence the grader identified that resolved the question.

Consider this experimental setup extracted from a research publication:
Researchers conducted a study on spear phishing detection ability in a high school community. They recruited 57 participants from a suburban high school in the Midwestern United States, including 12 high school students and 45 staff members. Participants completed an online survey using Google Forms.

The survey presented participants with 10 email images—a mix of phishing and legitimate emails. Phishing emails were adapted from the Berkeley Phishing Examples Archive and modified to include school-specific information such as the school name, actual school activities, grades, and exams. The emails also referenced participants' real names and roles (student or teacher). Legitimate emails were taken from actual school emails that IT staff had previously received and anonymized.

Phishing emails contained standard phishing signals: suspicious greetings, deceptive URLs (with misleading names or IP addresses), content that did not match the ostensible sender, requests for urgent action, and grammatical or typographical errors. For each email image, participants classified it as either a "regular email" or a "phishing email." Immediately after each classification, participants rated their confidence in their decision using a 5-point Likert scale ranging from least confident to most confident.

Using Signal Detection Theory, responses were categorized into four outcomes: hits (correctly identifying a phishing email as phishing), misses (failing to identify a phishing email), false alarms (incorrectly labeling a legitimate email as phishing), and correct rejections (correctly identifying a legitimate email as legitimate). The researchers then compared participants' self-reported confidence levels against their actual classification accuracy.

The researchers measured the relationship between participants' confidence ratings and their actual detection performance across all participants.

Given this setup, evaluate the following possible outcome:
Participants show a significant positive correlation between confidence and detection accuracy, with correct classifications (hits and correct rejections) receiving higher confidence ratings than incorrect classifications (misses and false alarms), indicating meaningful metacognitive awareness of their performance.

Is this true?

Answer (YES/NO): NO